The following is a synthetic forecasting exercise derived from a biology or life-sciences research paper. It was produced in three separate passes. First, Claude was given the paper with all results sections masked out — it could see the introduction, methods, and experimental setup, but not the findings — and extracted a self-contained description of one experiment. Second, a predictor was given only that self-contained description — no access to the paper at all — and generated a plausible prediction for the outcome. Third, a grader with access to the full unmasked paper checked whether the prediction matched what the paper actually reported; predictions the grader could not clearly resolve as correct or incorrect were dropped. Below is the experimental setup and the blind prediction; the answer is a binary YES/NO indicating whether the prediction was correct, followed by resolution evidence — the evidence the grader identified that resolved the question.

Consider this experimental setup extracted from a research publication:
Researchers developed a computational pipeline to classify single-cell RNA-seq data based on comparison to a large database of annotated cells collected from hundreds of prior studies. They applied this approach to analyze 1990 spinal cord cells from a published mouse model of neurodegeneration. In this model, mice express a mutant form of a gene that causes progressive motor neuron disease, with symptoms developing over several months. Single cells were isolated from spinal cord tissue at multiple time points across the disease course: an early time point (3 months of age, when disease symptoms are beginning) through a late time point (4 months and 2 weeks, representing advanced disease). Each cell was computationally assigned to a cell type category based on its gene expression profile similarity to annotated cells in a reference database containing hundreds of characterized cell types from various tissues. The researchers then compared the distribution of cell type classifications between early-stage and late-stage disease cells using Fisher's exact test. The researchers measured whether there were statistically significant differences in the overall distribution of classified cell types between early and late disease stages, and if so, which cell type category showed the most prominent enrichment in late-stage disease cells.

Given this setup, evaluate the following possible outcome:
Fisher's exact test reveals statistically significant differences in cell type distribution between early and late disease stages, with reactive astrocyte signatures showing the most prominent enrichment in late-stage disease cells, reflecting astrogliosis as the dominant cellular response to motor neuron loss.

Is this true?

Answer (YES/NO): NO